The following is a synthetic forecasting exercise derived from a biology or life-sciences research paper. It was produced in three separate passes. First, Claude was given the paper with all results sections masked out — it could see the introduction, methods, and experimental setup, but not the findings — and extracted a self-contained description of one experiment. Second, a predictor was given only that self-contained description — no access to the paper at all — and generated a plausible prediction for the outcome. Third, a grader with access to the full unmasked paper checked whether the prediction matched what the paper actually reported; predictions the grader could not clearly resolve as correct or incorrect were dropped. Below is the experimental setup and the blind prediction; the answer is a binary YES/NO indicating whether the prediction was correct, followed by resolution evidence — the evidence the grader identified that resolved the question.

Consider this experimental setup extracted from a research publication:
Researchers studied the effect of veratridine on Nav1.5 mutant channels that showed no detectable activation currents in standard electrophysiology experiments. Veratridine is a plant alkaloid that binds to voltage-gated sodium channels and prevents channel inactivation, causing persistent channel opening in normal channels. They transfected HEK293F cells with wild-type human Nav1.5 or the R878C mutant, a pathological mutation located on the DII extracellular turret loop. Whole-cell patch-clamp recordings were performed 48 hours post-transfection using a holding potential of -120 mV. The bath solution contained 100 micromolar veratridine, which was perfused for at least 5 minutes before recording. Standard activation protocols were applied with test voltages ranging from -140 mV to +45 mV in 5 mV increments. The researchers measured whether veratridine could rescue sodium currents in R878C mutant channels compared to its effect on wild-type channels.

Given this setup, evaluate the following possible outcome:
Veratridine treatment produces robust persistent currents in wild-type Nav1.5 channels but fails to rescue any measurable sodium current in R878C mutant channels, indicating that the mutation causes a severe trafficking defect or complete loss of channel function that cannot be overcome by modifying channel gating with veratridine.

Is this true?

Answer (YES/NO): NO